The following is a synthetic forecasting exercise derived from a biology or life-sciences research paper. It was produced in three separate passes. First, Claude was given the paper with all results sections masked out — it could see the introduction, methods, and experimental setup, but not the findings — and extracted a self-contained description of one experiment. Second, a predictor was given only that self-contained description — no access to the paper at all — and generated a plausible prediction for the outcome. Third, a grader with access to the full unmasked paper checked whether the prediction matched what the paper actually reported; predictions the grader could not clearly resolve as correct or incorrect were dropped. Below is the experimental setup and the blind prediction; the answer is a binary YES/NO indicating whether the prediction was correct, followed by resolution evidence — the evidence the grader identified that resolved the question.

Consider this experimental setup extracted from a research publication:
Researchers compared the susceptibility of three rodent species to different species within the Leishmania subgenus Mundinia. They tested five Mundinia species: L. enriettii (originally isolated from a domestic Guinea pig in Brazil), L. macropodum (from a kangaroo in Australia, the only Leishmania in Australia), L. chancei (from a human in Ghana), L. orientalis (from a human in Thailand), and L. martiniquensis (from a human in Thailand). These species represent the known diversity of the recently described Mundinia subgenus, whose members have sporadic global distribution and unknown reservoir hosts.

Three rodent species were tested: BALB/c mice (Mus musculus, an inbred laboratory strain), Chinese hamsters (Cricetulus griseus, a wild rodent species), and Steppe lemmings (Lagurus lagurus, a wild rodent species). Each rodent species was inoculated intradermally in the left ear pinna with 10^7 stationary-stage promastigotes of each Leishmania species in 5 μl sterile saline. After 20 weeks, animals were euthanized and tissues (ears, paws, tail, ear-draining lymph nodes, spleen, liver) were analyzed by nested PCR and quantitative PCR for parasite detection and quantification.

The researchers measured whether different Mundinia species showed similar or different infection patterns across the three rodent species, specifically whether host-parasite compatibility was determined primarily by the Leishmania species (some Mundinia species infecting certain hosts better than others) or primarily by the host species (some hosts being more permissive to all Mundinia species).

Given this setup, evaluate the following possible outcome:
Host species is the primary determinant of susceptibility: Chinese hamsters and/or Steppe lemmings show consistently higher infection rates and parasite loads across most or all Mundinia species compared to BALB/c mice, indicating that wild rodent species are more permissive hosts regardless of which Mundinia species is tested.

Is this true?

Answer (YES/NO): YES